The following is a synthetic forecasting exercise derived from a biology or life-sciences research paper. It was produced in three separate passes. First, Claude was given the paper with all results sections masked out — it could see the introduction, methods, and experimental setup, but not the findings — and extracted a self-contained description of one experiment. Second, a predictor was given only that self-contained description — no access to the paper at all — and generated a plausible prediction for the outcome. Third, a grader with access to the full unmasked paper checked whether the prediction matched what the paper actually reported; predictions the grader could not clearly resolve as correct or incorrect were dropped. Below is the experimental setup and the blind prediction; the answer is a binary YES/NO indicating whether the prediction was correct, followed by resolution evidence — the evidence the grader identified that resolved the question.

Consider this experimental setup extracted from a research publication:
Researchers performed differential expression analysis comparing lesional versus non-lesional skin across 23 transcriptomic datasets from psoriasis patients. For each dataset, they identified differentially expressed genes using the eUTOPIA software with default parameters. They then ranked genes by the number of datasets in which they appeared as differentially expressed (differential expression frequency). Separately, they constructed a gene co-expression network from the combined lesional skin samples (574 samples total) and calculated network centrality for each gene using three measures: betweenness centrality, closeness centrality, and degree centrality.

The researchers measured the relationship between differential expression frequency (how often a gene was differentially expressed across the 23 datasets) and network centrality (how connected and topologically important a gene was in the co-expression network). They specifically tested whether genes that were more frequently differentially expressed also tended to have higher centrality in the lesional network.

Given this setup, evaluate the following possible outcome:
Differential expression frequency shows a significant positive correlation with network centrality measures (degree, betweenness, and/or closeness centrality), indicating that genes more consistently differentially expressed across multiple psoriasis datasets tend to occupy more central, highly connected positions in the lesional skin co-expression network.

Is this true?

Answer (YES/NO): NO